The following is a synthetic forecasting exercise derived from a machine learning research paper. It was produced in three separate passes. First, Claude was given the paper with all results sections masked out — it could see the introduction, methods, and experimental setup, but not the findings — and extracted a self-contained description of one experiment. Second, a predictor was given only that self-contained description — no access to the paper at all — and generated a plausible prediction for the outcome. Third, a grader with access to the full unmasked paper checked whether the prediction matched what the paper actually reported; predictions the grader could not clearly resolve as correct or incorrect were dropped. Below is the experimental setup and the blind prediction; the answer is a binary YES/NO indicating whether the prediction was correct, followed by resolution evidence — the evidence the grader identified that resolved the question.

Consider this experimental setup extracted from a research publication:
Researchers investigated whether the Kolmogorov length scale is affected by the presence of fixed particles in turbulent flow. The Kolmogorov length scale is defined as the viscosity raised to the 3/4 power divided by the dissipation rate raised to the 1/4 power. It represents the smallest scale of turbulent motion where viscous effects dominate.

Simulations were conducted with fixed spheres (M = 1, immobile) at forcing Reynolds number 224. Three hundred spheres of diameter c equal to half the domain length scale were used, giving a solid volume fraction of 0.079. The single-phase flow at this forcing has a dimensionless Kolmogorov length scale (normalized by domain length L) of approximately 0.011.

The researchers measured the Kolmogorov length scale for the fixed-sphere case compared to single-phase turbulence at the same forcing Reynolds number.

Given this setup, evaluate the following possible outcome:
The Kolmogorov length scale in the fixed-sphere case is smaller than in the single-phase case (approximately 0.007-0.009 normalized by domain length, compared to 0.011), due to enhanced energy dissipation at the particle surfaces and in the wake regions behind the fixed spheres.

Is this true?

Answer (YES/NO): NO